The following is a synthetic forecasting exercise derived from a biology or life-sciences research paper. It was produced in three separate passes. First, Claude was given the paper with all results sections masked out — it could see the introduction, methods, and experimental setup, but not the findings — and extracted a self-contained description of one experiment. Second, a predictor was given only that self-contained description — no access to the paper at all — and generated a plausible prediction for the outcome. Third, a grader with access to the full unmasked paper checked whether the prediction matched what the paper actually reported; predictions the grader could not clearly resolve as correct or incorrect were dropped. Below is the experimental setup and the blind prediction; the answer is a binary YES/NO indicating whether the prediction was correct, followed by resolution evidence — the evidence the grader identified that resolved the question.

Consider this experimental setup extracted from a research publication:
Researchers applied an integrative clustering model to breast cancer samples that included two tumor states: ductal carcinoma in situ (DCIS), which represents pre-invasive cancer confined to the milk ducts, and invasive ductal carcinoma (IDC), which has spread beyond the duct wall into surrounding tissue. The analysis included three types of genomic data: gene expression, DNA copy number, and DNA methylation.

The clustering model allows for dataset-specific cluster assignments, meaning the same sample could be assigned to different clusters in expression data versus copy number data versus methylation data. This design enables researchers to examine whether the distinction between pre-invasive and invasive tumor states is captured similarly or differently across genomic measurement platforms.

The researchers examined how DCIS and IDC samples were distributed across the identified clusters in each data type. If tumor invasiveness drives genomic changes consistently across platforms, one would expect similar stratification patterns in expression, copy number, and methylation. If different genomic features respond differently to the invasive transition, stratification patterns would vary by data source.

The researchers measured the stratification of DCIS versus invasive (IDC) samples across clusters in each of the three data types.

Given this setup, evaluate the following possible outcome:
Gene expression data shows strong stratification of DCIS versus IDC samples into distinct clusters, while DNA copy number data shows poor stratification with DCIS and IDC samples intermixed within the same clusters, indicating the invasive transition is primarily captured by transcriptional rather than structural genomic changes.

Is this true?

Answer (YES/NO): NO